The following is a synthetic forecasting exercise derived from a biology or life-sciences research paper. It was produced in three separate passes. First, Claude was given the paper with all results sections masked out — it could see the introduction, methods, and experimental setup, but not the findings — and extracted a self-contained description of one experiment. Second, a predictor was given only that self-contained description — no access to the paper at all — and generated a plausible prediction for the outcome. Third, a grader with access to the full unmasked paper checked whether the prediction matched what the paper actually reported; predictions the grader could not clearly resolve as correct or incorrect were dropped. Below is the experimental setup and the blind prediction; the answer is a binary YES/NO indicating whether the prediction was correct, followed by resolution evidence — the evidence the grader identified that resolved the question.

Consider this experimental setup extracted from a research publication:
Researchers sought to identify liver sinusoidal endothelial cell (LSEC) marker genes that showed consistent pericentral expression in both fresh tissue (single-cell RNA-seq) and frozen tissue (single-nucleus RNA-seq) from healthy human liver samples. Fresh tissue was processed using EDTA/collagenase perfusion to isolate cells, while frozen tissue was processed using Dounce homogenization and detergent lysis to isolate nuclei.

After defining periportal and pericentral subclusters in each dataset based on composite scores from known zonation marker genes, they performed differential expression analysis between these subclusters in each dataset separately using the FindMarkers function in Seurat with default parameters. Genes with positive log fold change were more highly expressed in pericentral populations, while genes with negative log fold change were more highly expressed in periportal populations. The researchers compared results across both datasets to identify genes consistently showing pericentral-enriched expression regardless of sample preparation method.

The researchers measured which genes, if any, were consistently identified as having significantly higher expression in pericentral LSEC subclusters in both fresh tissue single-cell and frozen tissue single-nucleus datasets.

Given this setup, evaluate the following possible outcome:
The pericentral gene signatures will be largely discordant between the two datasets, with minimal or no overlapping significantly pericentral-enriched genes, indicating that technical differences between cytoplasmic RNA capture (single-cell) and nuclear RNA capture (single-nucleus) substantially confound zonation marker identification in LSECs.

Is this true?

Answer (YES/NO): NO